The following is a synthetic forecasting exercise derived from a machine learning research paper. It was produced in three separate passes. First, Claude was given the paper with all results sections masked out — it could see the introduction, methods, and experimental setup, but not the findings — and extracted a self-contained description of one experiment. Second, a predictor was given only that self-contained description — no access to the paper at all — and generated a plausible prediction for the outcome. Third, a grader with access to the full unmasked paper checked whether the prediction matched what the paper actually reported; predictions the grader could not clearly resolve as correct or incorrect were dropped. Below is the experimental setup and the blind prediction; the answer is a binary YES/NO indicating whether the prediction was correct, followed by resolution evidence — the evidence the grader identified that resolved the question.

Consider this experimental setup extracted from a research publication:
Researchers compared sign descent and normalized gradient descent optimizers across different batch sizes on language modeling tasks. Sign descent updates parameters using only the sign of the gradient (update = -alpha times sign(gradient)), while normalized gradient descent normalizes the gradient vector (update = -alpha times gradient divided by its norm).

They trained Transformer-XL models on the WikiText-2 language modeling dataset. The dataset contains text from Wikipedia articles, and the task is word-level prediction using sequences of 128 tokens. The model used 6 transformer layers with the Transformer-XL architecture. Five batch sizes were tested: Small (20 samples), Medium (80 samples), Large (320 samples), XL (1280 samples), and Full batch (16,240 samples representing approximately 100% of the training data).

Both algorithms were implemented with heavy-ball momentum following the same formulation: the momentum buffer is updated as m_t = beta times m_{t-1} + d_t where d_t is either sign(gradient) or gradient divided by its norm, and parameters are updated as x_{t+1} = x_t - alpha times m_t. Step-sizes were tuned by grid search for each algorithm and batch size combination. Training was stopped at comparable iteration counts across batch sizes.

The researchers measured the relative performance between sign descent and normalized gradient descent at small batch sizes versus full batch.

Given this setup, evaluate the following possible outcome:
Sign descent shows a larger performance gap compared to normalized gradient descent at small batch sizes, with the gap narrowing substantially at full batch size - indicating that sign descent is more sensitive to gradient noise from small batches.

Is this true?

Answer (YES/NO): NO